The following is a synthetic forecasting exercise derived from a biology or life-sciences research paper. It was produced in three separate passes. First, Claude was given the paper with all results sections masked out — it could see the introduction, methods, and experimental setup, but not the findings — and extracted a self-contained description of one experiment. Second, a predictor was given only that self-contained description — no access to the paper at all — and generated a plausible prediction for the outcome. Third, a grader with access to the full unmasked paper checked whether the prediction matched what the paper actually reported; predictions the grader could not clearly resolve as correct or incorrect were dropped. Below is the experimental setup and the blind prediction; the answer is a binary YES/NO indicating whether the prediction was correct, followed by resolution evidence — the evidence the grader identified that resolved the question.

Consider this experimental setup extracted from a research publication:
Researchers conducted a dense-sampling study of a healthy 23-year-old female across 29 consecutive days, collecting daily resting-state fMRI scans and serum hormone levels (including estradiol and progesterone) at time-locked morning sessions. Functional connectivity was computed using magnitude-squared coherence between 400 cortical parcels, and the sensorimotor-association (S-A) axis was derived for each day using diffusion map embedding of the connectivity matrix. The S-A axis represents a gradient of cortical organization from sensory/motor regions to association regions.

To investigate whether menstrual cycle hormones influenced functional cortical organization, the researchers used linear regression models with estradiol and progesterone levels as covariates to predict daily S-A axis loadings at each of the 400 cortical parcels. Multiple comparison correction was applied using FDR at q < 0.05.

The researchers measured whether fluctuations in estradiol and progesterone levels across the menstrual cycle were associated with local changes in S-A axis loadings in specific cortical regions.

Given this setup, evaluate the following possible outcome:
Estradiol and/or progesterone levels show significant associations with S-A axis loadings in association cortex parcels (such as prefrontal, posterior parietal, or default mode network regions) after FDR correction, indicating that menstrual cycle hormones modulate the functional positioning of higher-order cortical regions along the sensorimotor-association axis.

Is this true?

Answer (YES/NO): NO